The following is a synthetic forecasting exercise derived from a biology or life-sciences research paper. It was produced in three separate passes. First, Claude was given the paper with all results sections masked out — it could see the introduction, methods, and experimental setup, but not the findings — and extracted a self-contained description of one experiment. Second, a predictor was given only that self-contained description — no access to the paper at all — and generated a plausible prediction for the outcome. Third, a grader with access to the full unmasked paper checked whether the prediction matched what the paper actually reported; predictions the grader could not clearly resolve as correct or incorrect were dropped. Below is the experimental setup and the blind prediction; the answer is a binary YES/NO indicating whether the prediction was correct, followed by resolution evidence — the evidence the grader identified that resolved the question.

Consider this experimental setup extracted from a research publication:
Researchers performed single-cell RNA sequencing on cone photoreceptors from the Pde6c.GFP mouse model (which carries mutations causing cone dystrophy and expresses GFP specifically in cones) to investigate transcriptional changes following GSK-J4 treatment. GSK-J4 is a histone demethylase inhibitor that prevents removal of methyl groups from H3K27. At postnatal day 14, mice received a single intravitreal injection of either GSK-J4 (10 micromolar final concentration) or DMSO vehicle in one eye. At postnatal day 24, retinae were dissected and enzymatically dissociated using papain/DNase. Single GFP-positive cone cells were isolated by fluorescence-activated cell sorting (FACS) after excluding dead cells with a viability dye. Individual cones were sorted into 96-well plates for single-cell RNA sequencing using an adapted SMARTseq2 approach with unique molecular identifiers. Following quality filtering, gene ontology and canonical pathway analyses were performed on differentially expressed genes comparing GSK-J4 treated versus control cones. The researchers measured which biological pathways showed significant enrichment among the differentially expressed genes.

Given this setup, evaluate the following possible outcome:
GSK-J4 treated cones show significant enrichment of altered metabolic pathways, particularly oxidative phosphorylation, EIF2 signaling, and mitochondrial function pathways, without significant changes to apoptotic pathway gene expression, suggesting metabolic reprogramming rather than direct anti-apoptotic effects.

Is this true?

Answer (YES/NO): NO